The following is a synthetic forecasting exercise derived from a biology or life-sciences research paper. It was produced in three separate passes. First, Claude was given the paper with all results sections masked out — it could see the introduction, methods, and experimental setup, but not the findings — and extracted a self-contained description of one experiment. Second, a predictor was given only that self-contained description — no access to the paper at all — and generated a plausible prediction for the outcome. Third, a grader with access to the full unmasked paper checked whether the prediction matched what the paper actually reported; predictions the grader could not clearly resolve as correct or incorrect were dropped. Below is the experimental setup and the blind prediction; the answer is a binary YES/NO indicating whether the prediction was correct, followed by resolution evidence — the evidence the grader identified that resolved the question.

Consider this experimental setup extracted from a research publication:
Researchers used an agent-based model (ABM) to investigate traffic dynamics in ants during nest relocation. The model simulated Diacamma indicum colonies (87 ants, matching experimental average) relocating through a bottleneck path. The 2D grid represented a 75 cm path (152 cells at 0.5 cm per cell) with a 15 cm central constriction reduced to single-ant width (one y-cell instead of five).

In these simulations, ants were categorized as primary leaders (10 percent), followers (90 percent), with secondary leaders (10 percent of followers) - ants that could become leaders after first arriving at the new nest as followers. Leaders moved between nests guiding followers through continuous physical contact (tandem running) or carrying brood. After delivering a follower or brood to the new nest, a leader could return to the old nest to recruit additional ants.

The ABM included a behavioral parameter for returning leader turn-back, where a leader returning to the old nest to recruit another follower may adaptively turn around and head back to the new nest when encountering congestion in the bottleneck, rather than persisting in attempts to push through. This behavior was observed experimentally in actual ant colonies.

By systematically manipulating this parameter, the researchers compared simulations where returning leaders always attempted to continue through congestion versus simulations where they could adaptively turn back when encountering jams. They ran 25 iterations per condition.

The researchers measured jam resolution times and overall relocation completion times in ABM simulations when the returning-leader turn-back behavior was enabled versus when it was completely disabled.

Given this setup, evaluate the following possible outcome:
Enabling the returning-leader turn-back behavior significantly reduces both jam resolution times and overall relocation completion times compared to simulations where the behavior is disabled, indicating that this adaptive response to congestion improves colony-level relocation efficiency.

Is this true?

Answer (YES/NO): YES